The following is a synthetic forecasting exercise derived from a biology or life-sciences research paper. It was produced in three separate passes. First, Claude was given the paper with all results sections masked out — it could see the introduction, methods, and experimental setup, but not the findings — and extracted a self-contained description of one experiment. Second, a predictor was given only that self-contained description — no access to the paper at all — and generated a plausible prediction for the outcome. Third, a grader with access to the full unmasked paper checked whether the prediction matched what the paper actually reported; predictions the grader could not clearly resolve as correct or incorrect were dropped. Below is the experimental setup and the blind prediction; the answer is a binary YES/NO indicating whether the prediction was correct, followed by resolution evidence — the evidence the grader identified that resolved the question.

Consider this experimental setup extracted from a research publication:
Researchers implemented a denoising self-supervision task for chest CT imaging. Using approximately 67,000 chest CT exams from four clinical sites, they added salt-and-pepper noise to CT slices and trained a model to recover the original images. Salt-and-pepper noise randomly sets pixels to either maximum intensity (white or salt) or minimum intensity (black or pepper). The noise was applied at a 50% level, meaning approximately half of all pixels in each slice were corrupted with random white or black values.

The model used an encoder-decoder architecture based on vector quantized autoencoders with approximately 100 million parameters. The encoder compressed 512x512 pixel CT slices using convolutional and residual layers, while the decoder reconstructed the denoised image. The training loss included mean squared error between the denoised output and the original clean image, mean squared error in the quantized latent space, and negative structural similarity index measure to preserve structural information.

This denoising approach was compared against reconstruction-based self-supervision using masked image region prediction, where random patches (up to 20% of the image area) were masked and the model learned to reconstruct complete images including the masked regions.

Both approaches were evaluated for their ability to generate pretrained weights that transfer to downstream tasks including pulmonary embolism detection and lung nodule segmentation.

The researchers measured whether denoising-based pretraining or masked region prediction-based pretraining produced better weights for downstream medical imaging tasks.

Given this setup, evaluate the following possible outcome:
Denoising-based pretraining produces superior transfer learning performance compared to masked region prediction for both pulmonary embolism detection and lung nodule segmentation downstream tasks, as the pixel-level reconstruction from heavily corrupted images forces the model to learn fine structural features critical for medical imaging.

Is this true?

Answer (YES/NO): NO